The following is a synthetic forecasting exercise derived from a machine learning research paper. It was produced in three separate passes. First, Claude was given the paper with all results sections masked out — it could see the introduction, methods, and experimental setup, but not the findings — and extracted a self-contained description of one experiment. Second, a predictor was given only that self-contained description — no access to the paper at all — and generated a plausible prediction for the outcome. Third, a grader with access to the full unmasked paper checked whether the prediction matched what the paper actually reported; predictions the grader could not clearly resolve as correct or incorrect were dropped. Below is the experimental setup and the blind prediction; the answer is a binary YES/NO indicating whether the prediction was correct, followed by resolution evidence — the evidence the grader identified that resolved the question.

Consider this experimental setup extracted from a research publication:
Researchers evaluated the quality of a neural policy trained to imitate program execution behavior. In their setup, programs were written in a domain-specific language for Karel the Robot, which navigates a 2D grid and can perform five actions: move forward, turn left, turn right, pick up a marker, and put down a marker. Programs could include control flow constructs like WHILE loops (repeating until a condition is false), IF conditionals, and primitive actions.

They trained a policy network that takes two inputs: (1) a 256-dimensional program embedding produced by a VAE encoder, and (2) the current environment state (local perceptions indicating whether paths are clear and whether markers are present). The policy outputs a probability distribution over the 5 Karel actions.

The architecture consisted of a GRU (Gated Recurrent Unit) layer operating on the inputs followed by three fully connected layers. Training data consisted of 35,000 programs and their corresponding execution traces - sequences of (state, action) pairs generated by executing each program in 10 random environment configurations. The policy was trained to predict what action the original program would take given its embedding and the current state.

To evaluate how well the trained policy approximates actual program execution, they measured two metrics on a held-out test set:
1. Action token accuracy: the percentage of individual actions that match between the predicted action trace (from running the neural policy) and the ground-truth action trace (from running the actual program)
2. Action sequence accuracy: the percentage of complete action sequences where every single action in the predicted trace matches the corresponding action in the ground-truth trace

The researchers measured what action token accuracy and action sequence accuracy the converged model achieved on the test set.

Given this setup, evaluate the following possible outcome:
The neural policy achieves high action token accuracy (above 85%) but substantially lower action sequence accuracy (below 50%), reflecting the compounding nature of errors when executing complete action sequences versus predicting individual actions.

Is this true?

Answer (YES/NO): NO